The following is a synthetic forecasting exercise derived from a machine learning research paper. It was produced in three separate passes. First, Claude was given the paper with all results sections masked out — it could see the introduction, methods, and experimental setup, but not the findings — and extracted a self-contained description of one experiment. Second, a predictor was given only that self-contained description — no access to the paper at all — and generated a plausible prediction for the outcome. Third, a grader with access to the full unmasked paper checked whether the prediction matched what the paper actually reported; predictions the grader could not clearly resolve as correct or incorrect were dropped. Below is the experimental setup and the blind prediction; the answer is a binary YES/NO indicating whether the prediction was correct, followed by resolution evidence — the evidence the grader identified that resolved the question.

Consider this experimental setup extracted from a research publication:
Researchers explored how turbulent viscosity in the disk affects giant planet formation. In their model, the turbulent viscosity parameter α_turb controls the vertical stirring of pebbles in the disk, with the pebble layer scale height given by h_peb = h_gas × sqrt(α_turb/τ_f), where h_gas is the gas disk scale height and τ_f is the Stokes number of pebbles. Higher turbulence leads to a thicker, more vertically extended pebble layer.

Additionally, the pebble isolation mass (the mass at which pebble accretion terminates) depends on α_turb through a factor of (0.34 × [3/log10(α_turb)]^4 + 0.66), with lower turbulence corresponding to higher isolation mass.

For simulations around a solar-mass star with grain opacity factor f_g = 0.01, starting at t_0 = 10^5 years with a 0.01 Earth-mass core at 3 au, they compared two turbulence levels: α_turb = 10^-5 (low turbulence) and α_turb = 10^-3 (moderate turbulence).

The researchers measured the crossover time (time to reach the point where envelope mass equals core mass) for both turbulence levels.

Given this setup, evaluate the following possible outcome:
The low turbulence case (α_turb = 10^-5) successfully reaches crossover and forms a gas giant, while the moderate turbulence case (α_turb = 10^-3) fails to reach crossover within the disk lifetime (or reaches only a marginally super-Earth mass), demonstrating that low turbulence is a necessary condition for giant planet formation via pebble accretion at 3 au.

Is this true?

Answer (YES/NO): NO